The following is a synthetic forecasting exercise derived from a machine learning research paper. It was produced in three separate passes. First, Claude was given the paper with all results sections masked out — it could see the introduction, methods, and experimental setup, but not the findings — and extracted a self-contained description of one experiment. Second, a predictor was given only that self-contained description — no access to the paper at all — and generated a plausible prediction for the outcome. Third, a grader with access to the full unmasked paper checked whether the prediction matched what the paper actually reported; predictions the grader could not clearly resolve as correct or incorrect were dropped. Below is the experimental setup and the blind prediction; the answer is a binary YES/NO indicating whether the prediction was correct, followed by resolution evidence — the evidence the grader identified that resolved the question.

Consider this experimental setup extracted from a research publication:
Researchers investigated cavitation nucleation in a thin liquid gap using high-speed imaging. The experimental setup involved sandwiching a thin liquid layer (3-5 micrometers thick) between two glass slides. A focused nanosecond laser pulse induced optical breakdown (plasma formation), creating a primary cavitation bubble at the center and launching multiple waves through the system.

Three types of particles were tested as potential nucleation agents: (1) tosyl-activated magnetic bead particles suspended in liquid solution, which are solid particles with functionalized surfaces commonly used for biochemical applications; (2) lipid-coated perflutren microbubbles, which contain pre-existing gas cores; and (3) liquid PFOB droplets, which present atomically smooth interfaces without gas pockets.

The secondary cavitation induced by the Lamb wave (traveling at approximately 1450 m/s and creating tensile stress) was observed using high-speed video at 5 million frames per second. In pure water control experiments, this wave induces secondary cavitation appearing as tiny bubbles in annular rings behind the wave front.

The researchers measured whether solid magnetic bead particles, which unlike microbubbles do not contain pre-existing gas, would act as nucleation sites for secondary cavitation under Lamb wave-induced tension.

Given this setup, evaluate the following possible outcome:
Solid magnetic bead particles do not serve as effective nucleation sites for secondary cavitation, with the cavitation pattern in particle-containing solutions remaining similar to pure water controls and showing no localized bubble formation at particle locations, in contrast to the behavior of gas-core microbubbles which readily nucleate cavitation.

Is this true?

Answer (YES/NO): NO